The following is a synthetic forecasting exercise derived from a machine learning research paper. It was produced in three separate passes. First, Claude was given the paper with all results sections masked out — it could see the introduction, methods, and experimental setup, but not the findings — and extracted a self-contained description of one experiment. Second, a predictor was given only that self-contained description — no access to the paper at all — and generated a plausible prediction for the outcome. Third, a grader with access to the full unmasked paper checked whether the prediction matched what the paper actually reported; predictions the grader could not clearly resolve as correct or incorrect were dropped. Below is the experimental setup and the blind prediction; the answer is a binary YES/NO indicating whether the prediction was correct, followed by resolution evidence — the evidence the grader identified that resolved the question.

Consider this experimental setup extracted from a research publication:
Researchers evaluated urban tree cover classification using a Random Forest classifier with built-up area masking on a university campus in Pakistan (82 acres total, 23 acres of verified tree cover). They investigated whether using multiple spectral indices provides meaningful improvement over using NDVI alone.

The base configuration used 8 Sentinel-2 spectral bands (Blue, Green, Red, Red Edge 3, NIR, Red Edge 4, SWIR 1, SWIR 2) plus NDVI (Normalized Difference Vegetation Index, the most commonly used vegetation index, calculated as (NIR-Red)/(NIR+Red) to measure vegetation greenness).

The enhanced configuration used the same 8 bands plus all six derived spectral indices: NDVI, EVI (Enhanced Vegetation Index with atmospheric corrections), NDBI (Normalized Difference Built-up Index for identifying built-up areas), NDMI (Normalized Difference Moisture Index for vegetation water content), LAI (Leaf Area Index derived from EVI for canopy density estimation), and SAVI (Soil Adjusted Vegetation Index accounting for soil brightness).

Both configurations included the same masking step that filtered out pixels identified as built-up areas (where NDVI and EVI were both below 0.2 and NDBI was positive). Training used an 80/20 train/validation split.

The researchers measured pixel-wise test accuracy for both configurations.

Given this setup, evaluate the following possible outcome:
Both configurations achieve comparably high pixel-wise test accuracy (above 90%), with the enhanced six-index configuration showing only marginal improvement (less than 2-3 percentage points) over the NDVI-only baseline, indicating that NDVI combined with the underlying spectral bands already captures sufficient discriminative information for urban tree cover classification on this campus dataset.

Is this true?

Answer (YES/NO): NO